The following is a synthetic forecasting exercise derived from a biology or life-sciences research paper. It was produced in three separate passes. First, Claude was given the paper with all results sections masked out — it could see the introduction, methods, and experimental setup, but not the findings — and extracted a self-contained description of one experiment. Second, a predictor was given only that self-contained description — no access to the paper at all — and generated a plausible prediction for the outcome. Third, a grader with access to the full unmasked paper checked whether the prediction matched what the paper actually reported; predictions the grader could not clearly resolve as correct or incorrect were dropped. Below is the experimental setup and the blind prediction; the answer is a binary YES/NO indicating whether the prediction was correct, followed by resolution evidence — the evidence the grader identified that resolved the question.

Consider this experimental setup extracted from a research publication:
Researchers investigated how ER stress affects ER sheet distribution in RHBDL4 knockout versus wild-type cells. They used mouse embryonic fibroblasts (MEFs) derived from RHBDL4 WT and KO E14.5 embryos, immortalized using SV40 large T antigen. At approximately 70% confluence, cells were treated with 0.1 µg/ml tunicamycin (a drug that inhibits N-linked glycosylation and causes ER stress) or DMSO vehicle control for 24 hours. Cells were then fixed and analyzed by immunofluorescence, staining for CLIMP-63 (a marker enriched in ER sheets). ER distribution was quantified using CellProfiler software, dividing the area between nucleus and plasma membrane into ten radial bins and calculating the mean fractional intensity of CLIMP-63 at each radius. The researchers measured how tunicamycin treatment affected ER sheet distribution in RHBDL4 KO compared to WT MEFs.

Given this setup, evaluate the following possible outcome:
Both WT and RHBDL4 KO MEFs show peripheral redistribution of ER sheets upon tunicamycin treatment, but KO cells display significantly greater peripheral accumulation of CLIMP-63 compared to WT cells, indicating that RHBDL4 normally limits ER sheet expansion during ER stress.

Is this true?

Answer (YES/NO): NO